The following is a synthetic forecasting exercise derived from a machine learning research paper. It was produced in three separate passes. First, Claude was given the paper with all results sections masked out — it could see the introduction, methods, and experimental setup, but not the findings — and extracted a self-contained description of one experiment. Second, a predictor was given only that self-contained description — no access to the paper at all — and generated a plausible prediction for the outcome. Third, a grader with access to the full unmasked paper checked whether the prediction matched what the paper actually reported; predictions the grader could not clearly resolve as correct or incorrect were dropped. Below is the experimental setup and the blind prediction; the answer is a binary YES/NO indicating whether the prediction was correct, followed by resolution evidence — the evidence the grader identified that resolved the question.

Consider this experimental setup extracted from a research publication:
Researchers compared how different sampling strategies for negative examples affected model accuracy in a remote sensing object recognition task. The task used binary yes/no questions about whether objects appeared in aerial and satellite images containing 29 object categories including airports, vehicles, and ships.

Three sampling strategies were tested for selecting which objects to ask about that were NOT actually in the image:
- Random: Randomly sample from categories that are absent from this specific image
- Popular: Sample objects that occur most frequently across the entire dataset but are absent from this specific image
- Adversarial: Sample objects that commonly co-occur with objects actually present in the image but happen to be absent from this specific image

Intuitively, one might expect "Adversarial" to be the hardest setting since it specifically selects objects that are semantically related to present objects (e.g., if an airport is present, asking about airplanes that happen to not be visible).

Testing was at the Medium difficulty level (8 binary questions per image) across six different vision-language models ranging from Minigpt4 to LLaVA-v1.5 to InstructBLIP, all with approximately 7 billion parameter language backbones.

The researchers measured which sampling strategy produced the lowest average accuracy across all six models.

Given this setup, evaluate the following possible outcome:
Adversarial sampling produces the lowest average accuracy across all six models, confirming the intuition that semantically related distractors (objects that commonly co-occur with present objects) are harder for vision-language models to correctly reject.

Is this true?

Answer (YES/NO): NO